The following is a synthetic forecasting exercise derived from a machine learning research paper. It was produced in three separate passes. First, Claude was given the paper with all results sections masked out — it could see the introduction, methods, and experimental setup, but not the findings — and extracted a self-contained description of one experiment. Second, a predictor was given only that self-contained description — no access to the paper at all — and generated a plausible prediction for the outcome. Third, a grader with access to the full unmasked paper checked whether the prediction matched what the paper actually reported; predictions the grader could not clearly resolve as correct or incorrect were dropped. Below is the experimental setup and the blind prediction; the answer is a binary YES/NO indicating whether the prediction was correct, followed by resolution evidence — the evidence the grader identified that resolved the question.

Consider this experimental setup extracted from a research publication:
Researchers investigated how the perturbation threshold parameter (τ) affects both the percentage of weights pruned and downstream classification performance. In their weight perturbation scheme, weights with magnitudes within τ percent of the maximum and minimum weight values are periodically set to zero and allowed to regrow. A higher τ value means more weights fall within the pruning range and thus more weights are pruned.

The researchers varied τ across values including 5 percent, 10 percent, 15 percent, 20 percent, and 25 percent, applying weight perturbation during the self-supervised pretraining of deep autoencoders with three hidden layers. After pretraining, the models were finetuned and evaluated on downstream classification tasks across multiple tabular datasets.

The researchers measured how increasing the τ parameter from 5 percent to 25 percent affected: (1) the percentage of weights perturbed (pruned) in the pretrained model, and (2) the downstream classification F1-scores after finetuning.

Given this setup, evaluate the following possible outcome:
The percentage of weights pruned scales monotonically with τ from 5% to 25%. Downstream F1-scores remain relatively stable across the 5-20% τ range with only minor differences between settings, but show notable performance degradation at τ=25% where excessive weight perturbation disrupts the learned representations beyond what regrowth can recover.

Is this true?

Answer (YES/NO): NO